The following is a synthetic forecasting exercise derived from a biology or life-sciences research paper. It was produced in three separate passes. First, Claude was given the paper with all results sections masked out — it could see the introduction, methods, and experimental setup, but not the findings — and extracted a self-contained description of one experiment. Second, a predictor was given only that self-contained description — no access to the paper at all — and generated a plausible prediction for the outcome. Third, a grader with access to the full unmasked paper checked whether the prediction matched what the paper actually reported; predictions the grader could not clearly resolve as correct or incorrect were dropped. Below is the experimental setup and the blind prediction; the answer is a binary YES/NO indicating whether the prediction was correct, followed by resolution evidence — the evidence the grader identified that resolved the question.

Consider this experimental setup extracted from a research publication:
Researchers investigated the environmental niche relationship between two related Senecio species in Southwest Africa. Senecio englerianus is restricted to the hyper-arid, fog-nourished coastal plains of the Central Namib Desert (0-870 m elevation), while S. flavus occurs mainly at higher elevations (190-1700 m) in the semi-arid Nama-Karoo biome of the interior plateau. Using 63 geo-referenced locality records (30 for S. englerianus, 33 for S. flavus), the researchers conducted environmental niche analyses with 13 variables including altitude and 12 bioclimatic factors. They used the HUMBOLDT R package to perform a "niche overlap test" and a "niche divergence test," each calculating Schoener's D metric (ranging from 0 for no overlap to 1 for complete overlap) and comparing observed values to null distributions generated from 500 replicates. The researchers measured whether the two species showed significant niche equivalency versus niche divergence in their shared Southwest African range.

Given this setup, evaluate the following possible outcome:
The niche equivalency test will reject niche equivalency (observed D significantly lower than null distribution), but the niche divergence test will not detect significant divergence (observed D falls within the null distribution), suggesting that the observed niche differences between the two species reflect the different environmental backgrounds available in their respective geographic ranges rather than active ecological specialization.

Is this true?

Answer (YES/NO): NO